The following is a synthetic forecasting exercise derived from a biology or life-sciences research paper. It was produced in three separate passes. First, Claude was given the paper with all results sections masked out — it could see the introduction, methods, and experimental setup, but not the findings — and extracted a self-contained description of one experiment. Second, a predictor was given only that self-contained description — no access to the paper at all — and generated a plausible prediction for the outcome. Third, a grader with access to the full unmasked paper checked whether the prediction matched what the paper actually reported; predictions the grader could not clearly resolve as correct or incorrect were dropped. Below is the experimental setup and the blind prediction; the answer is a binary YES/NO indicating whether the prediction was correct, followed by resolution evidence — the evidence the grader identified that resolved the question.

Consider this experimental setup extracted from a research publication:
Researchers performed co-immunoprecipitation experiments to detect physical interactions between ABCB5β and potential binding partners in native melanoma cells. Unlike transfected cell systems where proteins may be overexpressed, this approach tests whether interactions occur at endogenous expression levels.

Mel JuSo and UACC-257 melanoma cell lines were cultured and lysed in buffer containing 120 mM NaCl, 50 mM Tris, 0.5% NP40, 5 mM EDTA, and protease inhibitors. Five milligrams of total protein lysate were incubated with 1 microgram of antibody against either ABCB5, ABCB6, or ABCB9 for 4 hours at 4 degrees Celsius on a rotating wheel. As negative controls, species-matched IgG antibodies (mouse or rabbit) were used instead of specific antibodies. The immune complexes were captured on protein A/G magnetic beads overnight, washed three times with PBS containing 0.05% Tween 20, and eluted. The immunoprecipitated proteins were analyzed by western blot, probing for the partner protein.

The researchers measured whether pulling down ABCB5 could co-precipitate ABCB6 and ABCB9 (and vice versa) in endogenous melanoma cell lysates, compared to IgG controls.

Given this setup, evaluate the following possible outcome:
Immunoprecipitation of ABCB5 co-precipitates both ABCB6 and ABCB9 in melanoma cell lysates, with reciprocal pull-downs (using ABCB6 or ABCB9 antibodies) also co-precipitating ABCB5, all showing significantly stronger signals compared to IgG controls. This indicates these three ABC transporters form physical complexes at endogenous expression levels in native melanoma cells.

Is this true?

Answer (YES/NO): YES